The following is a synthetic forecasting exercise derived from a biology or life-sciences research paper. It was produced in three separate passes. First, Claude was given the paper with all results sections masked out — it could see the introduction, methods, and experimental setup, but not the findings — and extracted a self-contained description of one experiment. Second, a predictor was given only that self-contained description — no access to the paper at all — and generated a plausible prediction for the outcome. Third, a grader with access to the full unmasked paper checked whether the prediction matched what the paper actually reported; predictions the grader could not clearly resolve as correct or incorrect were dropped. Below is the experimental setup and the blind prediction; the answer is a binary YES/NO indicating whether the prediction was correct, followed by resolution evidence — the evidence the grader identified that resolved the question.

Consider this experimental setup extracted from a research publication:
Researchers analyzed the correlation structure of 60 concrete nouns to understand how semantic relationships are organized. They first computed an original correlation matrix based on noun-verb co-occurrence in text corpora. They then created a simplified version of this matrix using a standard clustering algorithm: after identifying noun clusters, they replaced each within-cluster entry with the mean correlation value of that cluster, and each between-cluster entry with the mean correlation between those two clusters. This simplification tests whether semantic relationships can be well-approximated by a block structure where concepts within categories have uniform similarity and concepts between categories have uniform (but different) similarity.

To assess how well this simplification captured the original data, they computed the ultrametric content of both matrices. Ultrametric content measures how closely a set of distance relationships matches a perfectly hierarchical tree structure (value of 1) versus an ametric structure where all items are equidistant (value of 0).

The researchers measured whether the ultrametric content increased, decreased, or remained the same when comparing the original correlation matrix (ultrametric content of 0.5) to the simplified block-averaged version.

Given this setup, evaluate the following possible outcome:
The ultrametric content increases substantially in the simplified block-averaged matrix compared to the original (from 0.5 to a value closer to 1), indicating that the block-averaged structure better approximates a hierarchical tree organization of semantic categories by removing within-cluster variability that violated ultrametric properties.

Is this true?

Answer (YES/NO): NO